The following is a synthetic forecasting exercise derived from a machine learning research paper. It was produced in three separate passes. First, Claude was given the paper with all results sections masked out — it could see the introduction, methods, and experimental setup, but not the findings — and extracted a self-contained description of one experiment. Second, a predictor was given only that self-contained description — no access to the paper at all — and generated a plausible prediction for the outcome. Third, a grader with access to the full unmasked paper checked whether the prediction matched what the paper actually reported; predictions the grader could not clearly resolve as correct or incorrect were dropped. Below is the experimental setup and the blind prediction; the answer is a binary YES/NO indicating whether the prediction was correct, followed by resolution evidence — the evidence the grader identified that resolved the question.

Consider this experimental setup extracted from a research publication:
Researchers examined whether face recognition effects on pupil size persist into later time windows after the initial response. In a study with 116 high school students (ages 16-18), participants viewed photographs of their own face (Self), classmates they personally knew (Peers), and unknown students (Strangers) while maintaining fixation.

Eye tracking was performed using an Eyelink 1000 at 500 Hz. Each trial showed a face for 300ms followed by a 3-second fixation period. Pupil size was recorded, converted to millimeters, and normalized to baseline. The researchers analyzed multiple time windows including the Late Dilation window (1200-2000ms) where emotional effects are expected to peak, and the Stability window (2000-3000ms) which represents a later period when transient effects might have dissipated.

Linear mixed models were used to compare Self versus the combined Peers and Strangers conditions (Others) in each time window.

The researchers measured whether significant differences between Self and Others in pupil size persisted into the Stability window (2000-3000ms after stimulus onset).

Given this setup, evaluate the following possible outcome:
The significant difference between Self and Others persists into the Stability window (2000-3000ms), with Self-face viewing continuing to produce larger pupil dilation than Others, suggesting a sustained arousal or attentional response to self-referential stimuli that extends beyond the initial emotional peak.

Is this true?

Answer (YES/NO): YES